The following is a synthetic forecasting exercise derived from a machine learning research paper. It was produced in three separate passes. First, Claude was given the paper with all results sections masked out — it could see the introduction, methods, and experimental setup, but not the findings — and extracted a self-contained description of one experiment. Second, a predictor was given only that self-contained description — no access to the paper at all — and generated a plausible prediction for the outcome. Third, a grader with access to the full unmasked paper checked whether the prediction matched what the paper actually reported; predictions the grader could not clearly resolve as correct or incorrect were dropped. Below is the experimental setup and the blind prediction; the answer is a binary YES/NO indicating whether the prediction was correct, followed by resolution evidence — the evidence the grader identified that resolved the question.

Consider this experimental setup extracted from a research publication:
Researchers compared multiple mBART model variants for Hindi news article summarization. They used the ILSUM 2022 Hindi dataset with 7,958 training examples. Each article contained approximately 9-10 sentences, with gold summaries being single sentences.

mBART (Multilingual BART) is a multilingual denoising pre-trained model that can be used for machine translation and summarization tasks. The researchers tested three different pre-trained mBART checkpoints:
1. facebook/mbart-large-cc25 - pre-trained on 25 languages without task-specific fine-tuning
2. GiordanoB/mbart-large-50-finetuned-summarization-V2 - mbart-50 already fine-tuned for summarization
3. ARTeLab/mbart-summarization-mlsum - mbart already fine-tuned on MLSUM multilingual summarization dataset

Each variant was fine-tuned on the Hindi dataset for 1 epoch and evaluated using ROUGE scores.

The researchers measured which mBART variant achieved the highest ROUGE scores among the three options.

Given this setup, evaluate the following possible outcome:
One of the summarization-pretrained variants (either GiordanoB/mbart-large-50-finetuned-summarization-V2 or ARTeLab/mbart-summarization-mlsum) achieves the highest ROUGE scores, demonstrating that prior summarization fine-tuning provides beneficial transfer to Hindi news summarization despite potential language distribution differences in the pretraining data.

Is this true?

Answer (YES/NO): NO